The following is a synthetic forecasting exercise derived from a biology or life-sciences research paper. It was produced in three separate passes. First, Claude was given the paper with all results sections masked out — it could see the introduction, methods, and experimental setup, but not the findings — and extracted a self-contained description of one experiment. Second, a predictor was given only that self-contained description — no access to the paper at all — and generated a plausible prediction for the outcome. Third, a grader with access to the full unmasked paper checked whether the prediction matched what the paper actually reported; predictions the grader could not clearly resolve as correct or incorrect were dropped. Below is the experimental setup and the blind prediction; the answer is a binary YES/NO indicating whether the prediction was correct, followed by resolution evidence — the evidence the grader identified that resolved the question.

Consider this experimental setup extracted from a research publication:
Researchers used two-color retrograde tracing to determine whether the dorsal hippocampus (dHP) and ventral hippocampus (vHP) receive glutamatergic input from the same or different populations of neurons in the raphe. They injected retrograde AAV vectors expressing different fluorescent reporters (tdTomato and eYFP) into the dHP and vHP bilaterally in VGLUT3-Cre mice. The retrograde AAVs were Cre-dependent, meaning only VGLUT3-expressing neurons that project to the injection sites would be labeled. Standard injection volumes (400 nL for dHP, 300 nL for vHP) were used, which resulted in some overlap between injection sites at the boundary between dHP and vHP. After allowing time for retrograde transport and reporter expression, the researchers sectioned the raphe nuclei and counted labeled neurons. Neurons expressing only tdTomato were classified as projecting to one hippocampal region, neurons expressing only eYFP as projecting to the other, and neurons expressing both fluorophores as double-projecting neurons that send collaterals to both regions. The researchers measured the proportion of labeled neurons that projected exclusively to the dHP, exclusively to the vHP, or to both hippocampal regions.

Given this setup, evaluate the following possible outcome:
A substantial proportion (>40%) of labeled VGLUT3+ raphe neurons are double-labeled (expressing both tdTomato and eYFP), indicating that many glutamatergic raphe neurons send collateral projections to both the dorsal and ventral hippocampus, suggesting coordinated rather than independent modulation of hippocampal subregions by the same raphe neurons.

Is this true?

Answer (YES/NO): NO